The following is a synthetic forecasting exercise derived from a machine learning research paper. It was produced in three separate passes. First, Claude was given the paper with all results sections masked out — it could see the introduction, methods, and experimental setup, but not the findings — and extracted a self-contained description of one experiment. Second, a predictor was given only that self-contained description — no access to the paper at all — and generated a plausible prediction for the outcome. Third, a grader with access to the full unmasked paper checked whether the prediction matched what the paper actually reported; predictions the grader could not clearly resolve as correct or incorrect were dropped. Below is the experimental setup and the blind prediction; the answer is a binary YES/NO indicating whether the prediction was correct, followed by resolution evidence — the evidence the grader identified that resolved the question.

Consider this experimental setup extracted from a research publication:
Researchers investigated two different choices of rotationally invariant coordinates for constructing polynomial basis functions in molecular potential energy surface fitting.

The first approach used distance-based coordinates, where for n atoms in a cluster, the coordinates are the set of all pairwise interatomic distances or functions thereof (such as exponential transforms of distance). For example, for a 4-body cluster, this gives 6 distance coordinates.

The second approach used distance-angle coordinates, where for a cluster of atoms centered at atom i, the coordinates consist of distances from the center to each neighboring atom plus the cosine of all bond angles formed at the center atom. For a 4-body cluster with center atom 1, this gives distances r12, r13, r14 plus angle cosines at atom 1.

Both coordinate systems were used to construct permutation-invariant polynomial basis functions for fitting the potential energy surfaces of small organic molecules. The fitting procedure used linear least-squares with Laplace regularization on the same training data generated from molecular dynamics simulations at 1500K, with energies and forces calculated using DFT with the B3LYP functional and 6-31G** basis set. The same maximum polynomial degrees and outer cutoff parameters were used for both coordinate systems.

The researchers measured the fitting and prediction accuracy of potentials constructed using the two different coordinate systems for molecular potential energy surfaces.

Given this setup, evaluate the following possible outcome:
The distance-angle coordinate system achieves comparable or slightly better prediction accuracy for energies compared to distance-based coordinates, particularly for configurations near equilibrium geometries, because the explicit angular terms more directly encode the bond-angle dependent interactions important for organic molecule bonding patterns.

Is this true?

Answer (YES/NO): NO